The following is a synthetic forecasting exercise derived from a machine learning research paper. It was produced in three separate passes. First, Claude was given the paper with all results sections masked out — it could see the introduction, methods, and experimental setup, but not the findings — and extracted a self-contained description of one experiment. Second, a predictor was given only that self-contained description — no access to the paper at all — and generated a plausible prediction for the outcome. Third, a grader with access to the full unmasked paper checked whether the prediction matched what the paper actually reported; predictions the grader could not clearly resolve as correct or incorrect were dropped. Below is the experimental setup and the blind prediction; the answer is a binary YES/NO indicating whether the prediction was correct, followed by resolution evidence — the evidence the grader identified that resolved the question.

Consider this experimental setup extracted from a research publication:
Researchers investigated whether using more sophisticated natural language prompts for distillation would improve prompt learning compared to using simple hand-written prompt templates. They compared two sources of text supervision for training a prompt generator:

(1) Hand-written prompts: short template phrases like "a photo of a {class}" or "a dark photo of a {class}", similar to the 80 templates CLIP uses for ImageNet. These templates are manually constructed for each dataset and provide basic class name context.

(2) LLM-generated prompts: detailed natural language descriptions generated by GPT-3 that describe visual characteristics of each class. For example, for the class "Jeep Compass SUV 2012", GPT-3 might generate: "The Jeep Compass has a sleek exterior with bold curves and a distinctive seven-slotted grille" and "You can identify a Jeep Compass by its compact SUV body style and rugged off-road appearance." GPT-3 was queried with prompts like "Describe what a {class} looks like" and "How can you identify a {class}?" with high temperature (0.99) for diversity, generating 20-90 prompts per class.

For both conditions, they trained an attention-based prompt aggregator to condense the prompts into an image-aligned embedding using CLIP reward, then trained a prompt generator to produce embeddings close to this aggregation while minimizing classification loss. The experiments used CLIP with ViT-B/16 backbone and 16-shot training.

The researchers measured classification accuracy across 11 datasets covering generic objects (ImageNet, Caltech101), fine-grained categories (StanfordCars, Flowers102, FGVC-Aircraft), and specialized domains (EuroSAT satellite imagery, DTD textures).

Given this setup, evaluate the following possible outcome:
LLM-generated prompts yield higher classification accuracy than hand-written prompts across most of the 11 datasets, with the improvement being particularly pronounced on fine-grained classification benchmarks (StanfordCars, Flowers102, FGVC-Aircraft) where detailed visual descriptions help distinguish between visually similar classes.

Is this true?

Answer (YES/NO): YES